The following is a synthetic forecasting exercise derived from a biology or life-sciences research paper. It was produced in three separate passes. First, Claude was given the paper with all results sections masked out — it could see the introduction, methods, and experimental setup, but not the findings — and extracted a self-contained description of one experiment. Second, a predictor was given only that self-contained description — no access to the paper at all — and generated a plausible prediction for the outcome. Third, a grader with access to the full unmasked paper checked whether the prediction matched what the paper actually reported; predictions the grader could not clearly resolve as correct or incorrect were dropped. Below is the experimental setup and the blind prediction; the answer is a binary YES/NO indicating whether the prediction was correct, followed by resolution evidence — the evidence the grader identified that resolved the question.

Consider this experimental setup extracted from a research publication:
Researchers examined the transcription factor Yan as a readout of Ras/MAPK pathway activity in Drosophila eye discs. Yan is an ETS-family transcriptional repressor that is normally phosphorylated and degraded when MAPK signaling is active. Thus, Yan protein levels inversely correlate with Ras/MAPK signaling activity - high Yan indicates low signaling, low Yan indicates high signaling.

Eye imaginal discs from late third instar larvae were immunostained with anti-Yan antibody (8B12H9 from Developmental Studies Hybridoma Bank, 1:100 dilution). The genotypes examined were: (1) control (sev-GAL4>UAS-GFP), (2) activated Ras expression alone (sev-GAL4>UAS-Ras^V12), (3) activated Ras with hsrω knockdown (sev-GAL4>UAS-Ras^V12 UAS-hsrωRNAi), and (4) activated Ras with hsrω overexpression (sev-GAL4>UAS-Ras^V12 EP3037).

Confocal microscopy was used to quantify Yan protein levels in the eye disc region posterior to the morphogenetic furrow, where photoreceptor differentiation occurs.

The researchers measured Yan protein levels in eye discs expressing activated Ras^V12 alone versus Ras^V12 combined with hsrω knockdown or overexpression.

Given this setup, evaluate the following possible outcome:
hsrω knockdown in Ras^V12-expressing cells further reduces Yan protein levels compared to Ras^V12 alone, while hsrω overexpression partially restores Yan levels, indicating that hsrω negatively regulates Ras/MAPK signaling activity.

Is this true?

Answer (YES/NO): NO